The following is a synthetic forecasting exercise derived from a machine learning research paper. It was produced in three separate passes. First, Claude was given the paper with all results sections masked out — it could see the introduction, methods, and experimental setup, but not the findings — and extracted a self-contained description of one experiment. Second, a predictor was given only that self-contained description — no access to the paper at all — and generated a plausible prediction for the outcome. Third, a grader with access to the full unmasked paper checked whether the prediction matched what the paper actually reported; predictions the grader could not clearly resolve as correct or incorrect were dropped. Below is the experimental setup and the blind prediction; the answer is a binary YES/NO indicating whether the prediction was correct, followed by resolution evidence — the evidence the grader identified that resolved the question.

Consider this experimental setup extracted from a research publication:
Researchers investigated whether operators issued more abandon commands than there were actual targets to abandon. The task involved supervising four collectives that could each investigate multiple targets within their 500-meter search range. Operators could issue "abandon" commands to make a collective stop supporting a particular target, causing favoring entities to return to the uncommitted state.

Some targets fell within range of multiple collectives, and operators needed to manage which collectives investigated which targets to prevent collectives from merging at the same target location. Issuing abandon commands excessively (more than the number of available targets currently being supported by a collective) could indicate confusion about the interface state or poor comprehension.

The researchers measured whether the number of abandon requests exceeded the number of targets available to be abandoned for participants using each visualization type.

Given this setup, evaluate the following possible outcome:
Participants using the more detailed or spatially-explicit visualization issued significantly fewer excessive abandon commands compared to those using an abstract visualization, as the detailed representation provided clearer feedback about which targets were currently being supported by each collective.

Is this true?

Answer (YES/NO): NO